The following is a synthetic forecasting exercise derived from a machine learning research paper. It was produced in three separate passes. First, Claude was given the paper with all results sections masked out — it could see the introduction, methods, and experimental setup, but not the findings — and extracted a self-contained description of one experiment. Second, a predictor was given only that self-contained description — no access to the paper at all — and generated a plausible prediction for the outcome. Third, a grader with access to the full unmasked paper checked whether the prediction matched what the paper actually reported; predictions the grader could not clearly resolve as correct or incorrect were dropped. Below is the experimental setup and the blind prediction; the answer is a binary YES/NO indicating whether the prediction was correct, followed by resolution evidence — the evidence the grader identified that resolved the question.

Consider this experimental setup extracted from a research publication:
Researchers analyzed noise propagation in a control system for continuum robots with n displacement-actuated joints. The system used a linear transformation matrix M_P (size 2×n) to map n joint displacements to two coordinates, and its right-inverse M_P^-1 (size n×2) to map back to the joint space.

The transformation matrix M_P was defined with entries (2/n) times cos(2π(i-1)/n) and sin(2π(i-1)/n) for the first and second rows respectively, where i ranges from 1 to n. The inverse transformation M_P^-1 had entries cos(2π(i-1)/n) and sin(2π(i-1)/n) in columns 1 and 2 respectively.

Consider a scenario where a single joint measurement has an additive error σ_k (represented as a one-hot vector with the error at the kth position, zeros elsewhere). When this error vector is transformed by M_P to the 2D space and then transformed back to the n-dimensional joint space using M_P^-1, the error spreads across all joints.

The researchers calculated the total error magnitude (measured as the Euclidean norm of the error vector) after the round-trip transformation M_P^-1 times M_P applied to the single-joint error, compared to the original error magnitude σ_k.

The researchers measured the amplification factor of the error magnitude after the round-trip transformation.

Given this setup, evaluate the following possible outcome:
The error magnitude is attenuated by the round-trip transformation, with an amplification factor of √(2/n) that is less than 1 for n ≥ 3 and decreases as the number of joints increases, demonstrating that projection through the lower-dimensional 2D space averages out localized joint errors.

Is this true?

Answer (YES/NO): NO